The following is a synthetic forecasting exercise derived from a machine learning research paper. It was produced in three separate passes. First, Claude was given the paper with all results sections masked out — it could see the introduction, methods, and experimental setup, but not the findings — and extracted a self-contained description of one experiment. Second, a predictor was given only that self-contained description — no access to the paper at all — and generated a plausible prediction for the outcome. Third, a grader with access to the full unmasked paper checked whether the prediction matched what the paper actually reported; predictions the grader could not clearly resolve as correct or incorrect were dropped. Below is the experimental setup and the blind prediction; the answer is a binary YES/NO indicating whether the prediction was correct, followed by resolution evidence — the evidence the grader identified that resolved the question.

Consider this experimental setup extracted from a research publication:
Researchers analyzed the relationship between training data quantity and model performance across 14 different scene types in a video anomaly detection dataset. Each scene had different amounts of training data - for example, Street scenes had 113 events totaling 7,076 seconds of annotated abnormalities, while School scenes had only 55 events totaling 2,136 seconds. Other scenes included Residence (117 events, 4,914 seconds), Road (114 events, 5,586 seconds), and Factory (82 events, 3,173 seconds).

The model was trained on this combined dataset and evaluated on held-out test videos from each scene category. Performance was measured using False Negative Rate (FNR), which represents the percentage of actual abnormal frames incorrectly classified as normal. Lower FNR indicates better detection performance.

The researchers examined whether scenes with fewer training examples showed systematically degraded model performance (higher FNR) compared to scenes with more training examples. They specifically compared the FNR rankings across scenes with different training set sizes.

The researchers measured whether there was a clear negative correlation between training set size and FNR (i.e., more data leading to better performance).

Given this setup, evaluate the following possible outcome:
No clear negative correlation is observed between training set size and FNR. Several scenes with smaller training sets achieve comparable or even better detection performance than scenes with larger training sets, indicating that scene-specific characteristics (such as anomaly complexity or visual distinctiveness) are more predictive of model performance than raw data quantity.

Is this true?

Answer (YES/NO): YES